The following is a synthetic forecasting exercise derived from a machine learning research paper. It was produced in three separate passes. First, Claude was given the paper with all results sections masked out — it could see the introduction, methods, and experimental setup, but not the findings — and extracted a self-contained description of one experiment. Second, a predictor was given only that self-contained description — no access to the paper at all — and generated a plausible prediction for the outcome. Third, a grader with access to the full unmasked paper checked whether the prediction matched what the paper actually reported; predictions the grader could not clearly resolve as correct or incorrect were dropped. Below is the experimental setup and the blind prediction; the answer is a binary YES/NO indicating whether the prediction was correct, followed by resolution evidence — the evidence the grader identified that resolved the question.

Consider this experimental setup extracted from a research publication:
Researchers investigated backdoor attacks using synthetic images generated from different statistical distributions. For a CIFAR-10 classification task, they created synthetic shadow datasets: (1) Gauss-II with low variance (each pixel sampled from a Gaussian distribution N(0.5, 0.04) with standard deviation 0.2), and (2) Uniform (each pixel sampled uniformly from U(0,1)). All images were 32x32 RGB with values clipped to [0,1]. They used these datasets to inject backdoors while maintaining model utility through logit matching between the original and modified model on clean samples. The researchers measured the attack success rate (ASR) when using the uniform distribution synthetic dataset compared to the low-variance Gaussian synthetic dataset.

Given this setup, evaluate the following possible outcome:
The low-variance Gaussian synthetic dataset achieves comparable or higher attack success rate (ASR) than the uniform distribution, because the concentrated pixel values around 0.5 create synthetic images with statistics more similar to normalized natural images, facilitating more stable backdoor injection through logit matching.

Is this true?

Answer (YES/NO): NO